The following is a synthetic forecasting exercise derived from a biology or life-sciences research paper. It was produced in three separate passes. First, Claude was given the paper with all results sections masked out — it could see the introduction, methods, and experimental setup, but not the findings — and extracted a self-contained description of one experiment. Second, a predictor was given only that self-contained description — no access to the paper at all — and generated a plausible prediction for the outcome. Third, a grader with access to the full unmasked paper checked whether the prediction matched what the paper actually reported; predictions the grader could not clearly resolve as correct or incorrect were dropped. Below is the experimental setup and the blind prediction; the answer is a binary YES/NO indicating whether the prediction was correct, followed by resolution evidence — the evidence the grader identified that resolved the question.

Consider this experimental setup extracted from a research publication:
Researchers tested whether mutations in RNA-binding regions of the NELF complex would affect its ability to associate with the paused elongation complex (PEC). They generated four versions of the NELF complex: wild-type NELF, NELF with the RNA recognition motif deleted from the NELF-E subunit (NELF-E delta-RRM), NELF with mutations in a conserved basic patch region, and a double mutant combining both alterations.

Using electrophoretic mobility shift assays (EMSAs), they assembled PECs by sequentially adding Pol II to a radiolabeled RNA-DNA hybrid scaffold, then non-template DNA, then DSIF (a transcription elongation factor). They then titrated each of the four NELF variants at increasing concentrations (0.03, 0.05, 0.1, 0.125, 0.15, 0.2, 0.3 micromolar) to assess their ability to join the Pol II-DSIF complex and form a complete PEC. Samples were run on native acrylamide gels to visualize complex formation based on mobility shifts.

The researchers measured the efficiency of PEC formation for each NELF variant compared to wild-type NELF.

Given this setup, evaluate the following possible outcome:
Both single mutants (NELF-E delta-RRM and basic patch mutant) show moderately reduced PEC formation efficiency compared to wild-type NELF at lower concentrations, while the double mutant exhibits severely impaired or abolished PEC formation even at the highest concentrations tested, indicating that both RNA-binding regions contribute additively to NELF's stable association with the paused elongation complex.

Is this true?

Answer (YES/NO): NO